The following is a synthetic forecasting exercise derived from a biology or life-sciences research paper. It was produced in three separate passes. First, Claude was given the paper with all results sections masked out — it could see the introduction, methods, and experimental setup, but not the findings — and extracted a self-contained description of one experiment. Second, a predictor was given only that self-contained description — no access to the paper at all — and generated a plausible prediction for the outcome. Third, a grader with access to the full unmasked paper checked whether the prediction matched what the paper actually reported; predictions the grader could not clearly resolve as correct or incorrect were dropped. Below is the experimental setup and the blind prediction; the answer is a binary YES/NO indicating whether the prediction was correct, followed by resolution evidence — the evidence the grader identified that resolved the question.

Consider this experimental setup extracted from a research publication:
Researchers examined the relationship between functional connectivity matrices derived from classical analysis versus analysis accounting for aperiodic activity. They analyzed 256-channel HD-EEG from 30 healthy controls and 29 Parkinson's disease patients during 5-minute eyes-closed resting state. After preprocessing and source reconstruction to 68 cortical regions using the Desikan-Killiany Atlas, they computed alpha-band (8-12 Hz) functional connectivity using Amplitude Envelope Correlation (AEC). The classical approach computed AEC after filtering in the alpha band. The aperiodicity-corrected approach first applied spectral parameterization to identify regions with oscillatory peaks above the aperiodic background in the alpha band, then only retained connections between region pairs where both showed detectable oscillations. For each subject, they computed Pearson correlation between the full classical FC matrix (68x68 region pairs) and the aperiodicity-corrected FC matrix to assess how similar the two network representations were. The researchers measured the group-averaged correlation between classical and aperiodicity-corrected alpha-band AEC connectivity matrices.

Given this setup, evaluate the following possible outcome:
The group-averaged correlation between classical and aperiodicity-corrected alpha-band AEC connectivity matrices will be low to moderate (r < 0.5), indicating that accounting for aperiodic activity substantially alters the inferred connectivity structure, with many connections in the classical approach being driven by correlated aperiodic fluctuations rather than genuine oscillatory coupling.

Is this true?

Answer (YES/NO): NO